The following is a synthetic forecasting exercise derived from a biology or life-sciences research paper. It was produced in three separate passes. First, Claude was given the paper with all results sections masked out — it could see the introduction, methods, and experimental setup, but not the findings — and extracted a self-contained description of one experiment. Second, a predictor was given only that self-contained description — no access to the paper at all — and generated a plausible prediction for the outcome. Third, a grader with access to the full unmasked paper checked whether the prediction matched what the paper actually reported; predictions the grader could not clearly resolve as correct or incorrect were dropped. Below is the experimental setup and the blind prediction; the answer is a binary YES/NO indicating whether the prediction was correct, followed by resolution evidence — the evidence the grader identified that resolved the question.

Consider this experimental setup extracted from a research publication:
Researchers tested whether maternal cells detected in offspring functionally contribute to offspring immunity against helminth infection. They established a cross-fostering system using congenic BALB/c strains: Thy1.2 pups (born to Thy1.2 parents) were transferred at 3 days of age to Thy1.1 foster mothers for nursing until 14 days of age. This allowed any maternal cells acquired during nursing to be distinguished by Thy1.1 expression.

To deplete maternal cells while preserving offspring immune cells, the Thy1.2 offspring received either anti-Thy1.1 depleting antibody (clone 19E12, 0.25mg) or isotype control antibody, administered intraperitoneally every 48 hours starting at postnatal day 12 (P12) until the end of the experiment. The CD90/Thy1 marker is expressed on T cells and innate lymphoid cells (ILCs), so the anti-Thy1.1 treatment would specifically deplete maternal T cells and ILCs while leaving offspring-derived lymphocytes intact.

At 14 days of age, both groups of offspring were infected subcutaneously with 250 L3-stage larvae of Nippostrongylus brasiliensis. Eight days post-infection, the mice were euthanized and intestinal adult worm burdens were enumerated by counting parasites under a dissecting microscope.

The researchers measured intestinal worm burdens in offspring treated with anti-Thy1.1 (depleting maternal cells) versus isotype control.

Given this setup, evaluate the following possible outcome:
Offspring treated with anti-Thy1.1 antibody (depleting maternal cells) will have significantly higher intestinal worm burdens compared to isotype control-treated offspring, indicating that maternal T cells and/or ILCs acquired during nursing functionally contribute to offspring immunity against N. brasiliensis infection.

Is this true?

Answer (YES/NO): YES